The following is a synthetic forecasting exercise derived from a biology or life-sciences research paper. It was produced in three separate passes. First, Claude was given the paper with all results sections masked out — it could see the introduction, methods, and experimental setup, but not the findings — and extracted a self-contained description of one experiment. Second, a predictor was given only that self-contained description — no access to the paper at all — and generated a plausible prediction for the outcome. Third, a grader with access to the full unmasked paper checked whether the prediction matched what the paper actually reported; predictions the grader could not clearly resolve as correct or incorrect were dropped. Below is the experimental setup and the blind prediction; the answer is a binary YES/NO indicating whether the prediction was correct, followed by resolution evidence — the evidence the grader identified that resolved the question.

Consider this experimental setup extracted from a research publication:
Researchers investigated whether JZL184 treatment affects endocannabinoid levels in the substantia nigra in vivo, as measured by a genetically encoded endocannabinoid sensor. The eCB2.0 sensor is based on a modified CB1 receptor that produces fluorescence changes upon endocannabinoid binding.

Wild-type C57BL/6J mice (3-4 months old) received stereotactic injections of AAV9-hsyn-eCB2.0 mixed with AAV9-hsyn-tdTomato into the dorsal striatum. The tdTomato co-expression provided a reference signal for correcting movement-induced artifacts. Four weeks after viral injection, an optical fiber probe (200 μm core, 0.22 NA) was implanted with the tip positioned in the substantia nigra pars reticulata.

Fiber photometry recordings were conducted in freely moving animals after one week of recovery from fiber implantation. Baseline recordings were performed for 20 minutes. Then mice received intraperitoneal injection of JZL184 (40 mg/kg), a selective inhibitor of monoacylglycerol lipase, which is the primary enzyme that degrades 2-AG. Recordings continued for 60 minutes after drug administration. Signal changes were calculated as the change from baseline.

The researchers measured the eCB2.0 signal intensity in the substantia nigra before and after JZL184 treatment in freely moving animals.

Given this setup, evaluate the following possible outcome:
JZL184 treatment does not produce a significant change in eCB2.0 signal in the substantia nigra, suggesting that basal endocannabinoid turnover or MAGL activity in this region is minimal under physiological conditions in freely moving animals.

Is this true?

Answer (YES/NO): NO